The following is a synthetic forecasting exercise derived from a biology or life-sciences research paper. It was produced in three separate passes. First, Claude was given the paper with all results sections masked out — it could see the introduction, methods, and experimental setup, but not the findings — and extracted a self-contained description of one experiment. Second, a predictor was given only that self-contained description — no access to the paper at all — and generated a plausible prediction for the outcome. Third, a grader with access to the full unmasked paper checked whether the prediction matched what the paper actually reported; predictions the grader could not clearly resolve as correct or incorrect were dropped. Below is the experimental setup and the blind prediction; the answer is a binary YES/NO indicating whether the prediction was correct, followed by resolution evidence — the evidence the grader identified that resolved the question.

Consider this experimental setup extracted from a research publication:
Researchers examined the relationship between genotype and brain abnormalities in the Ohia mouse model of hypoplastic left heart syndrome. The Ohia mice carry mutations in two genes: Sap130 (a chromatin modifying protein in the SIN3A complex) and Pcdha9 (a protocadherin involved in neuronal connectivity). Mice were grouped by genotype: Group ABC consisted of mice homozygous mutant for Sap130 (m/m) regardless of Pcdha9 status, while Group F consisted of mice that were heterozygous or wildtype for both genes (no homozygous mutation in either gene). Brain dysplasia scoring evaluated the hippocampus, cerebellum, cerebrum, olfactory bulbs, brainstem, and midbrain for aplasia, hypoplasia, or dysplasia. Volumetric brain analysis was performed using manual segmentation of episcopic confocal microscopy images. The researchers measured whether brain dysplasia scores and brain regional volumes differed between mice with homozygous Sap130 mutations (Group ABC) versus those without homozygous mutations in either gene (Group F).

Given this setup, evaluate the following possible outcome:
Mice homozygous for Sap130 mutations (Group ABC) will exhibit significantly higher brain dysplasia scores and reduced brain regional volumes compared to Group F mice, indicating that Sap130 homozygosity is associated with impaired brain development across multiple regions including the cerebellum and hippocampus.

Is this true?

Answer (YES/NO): YES